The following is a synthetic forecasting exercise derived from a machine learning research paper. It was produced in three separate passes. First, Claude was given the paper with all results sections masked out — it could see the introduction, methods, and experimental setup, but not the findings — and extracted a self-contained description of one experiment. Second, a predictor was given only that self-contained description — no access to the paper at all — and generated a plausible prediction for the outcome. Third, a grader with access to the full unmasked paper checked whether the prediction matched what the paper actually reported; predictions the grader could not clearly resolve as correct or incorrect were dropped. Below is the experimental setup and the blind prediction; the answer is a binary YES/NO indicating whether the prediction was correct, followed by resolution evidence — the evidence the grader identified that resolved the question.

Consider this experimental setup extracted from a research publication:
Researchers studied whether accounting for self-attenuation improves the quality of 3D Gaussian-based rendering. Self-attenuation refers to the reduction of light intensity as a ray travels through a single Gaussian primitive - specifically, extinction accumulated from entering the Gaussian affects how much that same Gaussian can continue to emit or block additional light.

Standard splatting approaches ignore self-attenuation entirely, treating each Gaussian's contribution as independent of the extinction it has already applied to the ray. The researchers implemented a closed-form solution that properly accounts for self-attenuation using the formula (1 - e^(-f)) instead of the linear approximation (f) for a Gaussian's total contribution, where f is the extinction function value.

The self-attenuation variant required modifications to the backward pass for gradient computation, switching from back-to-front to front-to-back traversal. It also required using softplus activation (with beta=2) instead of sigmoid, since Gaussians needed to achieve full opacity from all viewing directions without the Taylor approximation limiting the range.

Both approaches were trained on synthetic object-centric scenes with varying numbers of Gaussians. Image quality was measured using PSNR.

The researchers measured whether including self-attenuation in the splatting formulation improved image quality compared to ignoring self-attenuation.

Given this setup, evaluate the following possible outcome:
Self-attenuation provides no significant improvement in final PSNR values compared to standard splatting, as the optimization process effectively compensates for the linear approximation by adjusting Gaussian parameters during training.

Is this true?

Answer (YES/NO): YES